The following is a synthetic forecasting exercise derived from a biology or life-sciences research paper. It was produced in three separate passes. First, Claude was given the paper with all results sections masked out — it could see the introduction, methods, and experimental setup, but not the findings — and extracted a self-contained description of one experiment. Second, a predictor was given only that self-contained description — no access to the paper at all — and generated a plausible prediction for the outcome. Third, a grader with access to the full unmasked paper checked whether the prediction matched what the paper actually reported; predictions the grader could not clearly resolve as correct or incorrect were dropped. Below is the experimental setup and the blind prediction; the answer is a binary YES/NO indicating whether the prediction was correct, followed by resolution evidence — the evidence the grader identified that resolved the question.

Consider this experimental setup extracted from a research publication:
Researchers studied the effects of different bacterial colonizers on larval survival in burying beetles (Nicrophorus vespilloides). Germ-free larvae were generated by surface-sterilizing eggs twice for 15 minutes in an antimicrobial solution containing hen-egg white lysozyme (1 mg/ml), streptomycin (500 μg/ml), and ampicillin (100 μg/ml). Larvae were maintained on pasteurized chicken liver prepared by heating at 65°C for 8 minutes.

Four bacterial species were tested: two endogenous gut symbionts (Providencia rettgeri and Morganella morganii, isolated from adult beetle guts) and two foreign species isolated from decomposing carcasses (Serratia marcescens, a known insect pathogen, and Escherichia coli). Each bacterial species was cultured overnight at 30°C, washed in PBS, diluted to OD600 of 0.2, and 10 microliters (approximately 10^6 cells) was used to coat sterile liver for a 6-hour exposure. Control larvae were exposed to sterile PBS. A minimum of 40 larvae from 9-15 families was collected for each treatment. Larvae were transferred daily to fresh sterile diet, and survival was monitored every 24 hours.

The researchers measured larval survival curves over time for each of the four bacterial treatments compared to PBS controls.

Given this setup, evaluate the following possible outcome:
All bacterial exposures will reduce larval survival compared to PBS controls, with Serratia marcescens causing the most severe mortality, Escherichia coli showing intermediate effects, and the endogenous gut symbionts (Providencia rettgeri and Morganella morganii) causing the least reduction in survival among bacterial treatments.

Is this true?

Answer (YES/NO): NO